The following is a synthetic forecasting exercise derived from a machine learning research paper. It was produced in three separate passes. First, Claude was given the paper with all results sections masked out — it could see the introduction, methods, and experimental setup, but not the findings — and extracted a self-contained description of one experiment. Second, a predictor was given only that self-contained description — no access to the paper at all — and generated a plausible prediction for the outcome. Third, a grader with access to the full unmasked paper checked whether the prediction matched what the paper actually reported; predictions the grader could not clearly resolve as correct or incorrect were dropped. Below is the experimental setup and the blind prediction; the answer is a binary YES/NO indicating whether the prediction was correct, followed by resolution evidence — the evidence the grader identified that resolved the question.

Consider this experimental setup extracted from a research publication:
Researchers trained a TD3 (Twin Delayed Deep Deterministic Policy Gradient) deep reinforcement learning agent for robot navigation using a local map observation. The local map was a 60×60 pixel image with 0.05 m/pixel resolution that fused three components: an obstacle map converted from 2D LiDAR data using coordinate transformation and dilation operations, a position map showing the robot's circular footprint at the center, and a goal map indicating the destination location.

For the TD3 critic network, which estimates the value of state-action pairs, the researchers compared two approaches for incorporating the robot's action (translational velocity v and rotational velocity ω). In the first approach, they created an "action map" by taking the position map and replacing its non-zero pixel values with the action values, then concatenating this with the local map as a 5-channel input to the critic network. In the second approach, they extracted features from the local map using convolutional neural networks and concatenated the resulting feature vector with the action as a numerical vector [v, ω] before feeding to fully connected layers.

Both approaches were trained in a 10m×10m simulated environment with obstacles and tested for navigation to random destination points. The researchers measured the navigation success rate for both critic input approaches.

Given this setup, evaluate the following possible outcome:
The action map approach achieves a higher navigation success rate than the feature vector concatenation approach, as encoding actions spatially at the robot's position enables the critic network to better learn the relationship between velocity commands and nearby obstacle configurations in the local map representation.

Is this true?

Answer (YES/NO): YES